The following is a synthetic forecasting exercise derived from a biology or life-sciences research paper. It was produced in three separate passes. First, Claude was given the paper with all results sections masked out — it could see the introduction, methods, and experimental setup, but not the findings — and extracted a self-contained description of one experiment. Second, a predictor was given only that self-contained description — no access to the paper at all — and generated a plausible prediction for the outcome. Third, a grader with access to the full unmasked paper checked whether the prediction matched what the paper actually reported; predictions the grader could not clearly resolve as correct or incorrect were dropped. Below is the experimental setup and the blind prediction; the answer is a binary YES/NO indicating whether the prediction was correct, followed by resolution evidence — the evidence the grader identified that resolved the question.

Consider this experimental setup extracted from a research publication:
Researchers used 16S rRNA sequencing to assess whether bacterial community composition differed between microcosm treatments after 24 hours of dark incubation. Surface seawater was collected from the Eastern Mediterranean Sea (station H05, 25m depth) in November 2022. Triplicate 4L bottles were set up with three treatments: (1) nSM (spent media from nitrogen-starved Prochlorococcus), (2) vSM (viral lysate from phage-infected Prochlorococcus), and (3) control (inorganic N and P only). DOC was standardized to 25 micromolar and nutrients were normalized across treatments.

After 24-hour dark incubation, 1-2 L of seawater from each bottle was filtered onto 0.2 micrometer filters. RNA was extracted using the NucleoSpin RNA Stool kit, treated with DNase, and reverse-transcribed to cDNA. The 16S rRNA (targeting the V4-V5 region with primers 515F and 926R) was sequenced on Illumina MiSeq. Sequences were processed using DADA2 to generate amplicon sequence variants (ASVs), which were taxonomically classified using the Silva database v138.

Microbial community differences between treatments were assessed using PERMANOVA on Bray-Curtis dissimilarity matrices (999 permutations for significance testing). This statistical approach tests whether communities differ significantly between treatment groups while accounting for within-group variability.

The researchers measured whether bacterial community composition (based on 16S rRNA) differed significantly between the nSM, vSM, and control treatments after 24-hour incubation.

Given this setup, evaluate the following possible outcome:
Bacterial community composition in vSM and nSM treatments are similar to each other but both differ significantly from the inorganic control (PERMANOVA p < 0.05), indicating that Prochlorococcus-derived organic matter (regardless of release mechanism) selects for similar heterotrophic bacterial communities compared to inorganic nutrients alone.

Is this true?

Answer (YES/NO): YES